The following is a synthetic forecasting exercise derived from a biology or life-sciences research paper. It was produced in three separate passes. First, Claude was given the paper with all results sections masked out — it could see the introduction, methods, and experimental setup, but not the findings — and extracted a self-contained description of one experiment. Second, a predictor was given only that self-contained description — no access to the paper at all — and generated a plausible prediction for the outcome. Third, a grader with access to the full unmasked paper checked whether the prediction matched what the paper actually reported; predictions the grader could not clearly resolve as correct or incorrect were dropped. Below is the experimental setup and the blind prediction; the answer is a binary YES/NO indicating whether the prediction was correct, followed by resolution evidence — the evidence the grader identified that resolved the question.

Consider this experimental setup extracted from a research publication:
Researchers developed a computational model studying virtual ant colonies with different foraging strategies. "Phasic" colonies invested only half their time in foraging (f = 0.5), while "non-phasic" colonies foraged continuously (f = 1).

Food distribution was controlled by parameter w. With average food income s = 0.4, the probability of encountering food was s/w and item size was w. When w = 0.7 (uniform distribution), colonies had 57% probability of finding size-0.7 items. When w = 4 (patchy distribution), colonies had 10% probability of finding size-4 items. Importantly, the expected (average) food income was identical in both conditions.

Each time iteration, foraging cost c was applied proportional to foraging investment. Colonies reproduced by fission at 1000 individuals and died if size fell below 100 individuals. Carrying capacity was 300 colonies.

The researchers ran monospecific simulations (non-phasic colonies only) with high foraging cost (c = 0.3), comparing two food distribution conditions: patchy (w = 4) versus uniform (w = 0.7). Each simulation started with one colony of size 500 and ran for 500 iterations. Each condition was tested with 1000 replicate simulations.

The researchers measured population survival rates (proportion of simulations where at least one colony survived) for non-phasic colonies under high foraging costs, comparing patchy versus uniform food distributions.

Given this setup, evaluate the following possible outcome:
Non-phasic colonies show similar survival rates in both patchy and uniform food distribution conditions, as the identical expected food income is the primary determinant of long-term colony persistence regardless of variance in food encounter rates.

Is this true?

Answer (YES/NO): NO